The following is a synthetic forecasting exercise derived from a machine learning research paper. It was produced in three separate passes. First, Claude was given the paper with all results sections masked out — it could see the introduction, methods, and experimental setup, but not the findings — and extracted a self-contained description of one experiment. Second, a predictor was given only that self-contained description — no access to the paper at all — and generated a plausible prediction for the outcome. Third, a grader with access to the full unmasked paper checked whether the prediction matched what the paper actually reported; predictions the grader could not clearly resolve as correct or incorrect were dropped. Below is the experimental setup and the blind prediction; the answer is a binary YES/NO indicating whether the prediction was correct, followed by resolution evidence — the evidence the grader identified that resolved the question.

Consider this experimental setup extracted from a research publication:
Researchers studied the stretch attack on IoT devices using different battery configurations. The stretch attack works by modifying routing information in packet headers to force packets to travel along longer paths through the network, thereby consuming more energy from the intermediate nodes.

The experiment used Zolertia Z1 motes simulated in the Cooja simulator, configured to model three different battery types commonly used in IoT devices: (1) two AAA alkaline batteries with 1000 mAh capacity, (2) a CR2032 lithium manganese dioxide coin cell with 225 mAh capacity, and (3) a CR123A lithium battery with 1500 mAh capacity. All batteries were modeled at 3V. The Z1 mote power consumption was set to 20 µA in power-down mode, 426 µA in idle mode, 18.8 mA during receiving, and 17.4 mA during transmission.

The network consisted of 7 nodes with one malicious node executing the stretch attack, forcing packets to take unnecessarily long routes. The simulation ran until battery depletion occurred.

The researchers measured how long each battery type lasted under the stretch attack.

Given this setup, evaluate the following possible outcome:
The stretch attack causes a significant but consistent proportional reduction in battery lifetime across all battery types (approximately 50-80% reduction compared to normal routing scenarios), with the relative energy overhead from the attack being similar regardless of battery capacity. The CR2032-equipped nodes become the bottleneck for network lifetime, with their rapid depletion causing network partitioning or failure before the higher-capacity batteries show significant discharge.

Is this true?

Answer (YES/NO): NO